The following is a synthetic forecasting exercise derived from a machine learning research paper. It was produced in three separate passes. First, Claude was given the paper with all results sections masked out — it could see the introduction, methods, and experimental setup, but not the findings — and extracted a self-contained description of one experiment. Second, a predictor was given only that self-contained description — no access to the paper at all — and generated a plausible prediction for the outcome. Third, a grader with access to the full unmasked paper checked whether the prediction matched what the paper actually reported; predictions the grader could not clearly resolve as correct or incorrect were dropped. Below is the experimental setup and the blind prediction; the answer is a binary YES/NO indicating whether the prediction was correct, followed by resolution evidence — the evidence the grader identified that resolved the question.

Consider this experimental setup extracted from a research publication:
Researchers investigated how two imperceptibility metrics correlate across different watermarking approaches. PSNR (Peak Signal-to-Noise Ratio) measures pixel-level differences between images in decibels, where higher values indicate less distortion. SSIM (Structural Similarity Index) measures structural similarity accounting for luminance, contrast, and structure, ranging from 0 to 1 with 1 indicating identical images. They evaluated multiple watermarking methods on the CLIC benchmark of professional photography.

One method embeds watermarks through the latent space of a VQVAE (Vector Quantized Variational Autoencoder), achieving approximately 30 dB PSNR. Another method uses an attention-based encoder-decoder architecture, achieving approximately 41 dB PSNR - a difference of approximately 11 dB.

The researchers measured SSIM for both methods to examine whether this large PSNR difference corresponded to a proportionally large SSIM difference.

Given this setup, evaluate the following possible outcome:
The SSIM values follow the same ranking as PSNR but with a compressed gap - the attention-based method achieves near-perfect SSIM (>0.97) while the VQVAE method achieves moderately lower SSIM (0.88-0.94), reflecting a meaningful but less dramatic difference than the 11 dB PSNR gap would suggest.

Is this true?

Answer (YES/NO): YES